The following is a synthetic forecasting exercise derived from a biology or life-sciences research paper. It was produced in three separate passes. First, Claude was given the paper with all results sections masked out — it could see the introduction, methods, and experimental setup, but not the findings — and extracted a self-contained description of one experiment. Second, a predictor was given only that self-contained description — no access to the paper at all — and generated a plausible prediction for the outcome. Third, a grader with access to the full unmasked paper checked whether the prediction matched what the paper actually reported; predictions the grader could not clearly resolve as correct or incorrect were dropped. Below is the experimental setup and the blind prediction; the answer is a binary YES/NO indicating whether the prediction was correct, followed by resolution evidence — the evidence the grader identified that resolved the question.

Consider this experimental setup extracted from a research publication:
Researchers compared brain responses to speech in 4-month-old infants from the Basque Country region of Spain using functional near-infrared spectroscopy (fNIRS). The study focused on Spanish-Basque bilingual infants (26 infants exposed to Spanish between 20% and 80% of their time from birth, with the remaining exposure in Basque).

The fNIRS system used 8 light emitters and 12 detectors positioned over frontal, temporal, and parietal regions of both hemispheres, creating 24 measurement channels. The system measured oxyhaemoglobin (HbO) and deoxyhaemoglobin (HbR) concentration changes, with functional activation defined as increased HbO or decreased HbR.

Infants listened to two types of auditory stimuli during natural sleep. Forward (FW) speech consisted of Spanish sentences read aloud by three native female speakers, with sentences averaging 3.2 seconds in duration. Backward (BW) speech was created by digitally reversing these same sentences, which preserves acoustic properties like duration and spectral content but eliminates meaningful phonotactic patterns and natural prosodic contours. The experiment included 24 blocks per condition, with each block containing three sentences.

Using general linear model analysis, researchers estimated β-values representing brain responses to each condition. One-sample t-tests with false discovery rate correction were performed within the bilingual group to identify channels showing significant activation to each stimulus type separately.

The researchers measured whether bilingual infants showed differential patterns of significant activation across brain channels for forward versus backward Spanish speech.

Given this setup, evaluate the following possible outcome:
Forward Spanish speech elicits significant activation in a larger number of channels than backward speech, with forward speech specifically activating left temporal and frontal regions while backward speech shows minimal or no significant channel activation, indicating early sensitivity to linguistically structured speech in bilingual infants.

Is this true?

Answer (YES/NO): NO